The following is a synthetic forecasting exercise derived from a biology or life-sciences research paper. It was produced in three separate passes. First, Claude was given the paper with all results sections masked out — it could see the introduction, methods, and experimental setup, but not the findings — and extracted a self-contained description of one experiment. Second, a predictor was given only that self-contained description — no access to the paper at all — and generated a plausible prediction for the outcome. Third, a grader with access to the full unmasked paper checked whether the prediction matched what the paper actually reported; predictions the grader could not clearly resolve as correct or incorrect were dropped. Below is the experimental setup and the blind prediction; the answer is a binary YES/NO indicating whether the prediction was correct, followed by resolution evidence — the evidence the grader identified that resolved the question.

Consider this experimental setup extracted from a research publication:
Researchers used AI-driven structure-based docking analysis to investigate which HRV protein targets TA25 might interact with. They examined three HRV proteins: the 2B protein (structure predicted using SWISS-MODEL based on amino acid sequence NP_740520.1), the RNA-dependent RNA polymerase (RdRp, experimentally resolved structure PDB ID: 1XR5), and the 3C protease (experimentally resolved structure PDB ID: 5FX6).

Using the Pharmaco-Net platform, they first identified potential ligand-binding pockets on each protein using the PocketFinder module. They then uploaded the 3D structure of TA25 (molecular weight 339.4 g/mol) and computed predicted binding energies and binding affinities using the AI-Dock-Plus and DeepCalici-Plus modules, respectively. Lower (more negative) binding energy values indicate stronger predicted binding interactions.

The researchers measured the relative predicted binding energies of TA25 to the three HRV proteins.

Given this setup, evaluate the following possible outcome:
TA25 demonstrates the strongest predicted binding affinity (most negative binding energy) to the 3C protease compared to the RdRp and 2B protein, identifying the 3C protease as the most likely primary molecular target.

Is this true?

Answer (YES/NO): NO